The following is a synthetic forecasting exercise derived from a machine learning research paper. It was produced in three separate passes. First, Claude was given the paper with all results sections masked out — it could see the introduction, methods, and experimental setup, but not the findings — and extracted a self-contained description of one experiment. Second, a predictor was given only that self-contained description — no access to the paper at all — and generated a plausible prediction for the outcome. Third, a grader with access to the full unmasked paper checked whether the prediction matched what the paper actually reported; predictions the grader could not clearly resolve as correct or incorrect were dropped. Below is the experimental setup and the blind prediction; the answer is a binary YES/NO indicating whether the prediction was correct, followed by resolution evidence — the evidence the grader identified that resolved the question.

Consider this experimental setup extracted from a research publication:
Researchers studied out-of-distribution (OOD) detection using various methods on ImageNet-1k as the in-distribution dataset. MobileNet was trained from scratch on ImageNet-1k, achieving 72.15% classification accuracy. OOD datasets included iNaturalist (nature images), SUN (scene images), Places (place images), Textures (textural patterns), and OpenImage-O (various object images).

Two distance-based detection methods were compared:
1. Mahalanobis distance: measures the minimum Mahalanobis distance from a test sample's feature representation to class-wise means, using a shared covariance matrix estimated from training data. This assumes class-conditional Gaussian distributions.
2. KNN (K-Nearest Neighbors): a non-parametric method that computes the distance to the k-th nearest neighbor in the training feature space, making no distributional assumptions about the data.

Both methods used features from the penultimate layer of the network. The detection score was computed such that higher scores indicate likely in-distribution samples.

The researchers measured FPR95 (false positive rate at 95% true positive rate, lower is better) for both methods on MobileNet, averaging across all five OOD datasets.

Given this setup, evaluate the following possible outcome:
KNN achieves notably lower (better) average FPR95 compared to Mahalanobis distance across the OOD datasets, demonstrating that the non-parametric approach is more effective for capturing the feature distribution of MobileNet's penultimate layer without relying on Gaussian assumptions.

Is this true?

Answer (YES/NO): NO